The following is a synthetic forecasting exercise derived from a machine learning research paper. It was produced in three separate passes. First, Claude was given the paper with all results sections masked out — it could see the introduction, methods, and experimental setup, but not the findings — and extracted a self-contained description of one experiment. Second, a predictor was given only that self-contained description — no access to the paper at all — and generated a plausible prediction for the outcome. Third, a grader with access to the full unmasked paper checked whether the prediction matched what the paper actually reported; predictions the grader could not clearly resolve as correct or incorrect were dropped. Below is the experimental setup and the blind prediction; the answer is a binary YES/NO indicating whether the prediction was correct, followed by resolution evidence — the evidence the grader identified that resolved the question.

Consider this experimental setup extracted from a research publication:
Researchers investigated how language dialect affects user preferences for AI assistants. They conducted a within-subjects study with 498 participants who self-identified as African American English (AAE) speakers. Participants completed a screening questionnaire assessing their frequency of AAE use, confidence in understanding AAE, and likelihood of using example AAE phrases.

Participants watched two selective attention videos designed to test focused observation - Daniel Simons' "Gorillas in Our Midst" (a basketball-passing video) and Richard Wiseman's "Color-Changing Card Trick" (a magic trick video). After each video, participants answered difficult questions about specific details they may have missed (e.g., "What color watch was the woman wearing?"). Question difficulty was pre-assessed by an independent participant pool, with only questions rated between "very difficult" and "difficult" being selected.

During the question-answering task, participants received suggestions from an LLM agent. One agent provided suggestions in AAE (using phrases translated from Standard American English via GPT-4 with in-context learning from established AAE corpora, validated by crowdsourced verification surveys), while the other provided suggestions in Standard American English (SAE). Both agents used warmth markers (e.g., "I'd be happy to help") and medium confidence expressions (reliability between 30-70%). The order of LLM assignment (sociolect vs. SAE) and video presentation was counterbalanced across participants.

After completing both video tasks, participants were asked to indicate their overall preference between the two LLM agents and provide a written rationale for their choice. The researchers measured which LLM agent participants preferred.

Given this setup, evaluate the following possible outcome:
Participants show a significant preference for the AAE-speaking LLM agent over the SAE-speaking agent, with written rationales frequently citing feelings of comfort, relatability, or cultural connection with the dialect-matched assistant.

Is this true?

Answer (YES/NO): NO